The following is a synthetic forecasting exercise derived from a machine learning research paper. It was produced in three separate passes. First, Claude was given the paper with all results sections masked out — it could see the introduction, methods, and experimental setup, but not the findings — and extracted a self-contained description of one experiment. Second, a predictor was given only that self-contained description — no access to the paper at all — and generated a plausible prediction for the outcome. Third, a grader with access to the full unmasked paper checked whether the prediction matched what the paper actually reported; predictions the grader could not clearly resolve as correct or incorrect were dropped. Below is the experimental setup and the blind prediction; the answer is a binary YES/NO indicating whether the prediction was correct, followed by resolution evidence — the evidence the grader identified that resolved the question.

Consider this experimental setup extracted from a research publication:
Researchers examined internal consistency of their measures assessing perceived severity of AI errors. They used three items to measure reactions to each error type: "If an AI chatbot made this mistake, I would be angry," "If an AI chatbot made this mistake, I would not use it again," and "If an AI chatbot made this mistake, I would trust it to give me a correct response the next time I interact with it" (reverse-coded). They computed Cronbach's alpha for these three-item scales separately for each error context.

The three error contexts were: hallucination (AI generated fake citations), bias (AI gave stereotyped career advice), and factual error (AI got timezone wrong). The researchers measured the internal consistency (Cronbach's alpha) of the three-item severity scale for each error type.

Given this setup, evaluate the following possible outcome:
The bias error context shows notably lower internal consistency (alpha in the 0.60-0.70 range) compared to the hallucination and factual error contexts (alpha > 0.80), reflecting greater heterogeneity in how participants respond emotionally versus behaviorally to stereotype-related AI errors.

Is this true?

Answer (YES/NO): NO